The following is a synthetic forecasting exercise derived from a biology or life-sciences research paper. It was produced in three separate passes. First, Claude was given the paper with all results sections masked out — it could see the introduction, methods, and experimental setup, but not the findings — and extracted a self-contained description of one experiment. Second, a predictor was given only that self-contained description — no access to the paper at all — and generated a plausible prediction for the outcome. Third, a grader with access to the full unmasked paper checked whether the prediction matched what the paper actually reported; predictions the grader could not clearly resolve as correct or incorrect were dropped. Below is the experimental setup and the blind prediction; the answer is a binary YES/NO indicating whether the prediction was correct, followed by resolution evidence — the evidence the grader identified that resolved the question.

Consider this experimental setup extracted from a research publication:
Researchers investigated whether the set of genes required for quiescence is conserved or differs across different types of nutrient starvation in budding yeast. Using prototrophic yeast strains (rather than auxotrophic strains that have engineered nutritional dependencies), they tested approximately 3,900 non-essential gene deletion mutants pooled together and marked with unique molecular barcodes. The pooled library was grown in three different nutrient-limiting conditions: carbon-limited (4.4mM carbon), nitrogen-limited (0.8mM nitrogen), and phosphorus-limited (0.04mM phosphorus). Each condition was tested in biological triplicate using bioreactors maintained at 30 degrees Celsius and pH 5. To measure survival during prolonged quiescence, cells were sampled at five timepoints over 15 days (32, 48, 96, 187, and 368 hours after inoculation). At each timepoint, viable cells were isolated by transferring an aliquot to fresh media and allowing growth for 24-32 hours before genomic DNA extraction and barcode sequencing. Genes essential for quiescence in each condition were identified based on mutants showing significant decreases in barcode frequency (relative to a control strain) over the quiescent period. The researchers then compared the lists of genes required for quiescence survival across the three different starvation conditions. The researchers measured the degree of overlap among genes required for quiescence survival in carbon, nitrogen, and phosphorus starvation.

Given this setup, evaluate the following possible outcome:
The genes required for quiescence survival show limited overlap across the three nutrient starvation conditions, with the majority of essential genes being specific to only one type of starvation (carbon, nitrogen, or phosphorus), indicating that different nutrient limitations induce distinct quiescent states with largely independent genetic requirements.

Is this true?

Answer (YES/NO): YES